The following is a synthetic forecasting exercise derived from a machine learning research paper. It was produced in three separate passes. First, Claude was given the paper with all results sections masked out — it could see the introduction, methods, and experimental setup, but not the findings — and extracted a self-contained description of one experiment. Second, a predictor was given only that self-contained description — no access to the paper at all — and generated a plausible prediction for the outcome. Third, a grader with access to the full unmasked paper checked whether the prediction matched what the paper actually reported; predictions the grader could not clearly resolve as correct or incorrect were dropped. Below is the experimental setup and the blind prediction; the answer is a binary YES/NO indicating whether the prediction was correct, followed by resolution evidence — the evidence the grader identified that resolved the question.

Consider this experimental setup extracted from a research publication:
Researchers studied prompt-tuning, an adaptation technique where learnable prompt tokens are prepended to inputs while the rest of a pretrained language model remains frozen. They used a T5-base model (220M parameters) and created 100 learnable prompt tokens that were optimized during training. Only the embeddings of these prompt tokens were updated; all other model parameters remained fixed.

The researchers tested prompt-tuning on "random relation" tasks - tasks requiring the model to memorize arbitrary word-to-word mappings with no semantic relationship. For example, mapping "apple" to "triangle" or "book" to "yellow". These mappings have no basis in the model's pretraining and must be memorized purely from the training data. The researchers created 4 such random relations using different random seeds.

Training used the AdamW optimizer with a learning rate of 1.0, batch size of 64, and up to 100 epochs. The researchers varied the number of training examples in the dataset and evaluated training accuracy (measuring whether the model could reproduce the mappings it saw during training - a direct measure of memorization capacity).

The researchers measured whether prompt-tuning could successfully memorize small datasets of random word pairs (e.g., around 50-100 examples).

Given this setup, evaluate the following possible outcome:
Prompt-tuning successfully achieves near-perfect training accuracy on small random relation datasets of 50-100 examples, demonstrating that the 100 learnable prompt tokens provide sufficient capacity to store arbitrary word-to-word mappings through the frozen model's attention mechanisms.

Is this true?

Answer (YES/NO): NO